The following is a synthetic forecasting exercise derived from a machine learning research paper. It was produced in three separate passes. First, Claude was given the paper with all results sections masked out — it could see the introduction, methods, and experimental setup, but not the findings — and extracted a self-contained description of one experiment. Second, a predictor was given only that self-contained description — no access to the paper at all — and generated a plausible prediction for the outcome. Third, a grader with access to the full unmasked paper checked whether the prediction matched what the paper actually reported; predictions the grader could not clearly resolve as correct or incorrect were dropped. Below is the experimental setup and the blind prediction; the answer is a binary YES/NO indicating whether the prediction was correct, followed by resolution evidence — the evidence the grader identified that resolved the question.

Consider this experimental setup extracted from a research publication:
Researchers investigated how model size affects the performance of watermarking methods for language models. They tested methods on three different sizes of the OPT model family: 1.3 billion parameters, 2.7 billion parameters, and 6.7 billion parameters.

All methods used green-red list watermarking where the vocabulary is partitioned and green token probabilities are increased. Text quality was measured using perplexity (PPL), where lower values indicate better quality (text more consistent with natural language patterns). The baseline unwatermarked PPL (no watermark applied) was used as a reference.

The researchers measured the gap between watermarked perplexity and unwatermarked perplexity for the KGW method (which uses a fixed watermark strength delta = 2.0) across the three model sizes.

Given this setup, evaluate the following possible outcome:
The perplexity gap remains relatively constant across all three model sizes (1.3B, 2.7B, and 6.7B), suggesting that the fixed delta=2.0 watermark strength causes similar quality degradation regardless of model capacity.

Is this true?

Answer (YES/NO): NO